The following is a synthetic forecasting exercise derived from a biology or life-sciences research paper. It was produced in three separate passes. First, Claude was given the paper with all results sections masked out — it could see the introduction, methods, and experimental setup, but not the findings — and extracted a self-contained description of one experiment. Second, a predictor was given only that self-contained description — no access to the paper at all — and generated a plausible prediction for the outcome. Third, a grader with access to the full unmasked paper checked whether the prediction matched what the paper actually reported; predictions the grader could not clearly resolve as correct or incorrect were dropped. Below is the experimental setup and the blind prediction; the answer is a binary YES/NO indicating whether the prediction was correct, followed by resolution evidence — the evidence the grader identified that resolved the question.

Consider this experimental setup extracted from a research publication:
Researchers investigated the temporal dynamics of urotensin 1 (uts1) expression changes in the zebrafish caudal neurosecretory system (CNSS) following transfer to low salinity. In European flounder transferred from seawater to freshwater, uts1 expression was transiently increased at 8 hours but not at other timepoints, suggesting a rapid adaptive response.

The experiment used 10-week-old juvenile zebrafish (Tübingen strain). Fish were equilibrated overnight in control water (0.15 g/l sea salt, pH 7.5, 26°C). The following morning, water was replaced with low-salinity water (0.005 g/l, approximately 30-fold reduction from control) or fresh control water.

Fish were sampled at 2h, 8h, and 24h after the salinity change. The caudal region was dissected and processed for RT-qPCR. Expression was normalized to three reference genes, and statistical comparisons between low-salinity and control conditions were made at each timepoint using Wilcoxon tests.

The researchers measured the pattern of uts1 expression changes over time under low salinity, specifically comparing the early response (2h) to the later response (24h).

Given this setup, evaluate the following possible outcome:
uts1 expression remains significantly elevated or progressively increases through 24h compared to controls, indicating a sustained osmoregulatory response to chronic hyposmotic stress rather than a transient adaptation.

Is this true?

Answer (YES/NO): NO